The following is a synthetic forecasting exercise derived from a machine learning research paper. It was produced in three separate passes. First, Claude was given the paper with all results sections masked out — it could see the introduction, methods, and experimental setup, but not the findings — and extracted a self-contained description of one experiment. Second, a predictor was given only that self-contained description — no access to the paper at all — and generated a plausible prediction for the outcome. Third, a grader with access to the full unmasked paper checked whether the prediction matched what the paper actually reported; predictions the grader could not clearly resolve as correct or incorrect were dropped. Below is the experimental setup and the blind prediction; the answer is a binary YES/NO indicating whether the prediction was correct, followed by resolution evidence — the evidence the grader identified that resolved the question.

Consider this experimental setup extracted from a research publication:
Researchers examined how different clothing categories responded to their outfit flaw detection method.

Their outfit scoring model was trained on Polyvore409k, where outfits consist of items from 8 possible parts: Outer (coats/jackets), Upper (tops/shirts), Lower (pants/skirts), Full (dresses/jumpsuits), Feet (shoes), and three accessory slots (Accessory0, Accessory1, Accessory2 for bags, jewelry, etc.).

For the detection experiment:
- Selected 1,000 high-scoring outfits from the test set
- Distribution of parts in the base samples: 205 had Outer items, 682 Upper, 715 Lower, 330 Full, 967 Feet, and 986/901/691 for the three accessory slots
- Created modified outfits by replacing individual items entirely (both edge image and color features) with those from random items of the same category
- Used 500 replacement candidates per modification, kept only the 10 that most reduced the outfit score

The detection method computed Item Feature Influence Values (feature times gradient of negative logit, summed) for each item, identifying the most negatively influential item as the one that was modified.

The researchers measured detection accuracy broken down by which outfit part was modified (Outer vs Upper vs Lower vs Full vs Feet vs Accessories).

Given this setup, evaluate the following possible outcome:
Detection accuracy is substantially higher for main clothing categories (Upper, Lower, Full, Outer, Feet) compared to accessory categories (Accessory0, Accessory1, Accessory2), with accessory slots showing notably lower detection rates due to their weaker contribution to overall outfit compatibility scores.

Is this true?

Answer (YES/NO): NO